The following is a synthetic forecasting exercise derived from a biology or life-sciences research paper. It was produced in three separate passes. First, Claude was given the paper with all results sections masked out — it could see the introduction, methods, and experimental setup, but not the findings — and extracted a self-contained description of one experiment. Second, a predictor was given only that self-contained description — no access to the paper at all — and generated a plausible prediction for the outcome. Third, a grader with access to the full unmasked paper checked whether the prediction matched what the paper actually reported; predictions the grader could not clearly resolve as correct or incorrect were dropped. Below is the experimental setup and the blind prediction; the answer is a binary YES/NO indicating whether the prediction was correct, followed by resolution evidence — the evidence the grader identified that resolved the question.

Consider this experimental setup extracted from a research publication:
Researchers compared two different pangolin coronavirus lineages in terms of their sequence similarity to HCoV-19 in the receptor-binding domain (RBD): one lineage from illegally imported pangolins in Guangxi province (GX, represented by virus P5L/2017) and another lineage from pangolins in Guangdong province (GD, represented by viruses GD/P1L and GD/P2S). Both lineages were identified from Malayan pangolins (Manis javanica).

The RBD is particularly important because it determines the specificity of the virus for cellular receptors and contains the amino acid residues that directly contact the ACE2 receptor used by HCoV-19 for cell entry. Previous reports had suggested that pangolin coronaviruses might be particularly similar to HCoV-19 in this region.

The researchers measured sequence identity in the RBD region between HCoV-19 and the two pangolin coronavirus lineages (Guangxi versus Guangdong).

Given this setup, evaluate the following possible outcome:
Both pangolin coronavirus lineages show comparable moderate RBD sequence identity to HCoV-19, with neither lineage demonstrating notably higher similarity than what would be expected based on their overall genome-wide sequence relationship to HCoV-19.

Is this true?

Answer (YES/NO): NO